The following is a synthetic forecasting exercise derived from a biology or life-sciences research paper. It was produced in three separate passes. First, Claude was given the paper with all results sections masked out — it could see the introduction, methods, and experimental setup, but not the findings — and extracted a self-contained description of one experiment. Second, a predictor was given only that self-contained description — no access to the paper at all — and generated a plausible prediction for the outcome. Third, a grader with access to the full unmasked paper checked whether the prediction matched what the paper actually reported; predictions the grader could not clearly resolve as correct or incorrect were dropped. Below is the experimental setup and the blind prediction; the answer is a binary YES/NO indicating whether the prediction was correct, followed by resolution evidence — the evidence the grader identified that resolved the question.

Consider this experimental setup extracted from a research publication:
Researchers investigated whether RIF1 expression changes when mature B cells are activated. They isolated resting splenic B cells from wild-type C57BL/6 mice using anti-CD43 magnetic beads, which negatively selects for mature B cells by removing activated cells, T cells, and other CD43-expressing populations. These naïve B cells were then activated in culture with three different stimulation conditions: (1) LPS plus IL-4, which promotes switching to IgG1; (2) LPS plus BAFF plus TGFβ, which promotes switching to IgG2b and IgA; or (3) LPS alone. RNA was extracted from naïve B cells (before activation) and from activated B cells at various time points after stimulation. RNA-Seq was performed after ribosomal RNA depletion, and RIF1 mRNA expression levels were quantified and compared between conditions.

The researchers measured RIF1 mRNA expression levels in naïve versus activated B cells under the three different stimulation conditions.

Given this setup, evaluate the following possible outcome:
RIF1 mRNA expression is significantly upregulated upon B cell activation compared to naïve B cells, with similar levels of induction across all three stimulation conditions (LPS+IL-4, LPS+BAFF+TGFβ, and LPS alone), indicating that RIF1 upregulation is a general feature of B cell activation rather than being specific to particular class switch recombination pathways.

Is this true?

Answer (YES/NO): YES